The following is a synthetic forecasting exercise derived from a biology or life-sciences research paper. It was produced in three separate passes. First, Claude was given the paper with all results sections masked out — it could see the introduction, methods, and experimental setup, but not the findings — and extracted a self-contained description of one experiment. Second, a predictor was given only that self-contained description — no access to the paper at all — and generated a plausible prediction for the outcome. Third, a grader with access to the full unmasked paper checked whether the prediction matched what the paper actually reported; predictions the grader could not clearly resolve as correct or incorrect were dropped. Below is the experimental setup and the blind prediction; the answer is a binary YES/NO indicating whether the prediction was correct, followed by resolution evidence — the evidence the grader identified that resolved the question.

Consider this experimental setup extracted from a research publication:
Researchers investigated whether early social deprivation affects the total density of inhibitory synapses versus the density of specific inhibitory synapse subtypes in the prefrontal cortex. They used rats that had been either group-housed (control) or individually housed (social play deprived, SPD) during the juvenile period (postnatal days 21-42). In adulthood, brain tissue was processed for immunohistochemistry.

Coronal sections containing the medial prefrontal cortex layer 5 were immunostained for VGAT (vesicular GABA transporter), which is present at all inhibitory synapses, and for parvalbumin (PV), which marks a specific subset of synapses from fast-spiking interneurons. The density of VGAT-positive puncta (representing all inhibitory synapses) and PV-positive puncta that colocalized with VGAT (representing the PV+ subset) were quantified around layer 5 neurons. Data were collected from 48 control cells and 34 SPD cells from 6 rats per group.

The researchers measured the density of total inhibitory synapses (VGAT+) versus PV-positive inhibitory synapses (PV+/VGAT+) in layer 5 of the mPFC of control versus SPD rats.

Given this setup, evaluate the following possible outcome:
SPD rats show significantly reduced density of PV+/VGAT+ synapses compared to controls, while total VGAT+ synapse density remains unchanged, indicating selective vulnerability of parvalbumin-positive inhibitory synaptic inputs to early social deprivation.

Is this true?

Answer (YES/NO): YES